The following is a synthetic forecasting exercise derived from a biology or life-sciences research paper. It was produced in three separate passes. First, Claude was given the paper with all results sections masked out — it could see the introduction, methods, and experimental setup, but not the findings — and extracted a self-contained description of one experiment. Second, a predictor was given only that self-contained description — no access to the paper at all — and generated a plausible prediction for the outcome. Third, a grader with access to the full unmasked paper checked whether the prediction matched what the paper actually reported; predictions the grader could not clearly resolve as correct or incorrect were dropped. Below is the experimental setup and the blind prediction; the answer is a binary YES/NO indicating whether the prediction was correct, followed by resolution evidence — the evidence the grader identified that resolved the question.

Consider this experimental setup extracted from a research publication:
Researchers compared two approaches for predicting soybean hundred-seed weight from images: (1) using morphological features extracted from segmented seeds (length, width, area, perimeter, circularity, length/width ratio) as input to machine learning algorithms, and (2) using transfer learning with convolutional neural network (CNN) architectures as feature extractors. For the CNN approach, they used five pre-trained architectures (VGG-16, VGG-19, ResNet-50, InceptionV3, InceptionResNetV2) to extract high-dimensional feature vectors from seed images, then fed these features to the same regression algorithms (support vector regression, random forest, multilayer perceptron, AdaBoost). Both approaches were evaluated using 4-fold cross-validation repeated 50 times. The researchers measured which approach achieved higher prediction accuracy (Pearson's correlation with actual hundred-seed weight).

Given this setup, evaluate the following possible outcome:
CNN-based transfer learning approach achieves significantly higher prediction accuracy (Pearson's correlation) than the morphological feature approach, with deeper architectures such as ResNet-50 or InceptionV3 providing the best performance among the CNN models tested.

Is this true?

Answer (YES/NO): NO